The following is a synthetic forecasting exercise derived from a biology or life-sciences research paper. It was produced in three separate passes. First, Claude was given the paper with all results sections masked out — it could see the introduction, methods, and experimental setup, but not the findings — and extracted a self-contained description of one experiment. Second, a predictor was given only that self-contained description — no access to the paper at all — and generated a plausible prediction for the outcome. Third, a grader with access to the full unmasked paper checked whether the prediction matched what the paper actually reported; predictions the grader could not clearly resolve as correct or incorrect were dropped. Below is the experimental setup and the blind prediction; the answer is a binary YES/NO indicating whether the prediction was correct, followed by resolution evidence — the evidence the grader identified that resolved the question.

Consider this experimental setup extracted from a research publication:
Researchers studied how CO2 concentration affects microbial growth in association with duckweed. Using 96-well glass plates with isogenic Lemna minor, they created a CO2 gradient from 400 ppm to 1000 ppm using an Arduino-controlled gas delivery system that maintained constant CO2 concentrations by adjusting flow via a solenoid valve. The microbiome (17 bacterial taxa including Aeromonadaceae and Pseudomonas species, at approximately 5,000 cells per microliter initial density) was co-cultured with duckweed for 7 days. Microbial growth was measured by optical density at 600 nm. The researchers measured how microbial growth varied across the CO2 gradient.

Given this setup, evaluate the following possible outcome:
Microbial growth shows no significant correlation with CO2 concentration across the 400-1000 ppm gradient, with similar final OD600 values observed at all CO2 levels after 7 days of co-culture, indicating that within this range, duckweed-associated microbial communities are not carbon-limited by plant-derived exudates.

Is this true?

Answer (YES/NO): YES